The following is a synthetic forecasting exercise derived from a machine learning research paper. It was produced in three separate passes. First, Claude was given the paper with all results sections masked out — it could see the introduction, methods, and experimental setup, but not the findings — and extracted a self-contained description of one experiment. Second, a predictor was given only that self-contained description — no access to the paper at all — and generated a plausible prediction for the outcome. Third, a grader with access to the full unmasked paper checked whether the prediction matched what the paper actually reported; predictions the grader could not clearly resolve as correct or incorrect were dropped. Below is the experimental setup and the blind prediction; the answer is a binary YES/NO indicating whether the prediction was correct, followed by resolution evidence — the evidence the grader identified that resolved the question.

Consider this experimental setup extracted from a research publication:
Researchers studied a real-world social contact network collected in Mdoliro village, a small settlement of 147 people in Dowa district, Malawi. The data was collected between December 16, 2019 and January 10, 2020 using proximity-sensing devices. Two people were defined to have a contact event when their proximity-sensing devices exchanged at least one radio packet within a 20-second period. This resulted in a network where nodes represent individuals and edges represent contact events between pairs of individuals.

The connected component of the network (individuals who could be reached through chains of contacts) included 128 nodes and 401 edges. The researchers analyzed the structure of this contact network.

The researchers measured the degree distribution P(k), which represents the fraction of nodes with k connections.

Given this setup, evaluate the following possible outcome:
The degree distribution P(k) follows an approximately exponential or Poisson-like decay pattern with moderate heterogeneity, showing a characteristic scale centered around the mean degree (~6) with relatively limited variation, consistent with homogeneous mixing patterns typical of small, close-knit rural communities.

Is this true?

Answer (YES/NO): NO